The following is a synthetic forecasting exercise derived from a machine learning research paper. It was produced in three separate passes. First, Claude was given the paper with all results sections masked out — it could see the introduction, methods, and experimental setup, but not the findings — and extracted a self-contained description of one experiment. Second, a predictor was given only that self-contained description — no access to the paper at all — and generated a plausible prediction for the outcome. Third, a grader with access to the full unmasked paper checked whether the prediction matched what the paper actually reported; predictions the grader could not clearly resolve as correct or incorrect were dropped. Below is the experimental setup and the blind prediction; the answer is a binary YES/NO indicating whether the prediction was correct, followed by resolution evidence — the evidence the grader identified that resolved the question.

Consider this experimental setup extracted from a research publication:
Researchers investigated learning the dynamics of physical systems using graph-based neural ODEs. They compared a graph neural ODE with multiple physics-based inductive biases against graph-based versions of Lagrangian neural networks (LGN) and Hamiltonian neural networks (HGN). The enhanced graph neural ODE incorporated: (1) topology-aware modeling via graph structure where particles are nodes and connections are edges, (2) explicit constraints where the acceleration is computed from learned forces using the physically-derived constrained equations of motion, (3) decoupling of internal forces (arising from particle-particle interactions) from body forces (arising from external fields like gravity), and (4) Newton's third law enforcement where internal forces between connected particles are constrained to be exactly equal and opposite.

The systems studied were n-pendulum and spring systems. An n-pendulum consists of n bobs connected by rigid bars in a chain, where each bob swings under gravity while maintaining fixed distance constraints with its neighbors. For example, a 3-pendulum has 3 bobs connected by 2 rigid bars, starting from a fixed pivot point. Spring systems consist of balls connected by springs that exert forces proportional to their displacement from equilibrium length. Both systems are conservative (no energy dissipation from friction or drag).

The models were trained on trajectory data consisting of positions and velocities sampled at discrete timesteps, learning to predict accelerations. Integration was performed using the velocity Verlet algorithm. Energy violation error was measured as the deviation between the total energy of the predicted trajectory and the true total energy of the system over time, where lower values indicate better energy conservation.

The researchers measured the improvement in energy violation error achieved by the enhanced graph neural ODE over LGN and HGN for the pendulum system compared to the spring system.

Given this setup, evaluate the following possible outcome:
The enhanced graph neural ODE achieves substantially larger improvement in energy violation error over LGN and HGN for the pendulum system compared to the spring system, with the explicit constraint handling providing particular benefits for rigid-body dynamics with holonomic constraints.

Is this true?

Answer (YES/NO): YES